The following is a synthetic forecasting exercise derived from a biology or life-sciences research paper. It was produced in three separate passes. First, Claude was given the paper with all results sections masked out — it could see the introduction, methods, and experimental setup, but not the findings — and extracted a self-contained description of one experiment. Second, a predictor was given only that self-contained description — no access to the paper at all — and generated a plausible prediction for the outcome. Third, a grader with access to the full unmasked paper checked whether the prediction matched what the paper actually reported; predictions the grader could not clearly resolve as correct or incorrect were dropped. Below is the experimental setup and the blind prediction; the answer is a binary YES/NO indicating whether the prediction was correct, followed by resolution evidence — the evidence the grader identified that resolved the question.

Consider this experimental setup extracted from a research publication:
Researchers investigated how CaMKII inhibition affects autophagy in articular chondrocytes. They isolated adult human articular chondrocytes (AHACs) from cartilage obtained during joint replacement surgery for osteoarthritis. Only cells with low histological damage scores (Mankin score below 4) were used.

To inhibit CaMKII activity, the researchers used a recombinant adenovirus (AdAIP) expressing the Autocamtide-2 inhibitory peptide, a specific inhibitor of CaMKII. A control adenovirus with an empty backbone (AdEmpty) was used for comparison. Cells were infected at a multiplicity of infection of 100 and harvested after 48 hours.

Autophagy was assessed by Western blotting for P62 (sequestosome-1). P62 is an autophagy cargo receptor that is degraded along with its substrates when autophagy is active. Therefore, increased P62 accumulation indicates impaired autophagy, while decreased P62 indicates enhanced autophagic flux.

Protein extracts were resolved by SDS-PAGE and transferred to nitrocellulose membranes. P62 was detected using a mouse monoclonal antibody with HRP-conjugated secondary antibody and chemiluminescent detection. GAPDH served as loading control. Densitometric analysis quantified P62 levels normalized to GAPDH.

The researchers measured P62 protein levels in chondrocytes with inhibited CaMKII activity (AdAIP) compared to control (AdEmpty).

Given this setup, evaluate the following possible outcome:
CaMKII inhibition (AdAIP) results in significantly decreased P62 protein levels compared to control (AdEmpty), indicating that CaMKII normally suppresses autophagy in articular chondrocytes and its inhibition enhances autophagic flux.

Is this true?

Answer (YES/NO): NO